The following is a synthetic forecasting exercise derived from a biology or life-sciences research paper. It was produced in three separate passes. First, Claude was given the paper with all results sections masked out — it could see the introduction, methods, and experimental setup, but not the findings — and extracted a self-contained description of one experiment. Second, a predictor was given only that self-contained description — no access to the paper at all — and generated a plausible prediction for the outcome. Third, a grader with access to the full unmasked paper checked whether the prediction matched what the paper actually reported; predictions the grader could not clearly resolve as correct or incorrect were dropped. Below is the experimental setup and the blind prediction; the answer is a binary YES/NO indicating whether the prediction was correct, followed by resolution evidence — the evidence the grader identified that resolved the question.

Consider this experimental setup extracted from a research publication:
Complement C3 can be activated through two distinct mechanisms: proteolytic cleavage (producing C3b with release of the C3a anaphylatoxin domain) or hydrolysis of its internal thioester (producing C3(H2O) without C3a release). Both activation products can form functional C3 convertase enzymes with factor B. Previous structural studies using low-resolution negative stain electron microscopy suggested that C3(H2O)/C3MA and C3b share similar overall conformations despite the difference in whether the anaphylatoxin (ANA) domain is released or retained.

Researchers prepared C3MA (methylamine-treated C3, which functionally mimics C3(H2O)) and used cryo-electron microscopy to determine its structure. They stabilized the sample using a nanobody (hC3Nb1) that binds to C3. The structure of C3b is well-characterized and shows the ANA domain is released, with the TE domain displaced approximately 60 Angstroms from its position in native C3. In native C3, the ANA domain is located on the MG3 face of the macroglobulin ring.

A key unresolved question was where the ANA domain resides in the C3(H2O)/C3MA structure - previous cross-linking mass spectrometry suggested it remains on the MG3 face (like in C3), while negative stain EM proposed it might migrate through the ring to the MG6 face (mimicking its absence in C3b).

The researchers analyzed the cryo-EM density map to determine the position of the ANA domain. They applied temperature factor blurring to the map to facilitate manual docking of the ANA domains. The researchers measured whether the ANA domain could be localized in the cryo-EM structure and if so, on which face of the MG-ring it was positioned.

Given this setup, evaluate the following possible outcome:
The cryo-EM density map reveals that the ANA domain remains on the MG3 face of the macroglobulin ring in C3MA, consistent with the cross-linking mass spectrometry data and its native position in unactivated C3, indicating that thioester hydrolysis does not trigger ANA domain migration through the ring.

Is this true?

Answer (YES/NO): NO